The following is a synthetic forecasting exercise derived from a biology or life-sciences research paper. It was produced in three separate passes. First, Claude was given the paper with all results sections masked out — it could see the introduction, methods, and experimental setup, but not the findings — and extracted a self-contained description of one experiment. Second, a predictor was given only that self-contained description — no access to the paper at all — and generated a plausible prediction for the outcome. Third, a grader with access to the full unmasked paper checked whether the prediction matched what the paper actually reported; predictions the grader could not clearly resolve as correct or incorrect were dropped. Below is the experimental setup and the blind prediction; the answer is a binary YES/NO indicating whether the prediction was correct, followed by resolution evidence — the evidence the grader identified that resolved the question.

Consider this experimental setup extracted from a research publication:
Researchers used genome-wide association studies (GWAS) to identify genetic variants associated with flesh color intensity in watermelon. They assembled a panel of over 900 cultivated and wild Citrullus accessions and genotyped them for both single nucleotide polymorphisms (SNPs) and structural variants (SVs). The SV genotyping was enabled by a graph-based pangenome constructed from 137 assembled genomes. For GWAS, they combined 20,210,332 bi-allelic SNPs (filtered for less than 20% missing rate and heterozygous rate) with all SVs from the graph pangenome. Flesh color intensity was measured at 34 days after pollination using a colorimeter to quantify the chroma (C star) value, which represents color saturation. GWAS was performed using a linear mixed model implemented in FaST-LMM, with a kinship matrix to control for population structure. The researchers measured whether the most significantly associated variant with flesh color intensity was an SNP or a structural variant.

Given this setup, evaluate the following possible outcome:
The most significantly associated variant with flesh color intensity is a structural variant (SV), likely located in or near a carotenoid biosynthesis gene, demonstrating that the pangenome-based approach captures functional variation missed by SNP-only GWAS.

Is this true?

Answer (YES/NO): NO